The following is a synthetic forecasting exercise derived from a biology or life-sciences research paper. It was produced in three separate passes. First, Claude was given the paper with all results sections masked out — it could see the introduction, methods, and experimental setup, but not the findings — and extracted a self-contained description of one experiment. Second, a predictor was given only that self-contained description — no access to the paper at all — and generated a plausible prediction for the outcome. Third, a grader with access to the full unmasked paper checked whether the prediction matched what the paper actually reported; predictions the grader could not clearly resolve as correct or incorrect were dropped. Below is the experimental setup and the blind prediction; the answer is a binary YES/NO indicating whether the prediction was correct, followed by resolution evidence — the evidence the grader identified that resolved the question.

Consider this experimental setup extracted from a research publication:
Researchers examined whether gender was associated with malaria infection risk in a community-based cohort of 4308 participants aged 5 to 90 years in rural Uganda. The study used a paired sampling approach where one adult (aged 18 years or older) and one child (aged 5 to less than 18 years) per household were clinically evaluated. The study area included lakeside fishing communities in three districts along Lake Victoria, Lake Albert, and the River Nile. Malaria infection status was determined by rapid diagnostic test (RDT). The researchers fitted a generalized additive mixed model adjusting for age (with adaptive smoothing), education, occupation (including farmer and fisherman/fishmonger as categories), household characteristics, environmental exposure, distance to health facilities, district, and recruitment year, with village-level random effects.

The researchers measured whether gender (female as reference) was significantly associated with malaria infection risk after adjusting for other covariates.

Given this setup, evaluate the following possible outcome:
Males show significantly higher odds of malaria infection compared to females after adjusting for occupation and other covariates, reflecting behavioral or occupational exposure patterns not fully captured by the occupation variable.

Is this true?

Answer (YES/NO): YES